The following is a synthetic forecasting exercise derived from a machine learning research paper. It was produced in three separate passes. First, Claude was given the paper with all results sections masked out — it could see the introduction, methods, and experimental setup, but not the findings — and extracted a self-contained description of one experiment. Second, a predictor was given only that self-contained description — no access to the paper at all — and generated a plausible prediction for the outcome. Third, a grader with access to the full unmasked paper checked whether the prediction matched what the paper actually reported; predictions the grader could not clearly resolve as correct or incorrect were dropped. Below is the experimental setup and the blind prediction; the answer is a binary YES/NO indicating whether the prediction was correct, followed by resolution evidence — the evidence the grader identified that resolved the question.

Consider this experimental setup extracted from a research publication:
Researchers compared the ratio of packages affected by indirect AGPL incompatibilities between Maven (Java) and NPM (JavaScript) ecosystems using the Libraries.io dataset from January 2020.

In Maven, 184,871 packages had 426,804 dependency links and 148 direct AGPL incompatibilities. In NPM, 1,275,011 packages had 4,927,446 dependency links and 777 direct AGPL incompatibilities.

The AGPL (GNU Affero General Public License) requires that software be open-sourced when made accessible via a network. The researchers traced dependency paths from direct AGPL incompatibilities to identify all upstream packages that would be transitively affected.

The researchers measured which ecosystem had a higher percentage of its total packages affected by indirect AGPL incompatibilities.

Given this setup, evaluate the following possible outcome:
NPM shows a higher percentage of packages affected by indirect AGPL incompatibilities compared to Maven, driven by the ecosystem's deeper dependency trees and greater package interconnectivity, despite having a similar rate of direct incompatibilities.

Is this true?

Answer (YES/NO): NO